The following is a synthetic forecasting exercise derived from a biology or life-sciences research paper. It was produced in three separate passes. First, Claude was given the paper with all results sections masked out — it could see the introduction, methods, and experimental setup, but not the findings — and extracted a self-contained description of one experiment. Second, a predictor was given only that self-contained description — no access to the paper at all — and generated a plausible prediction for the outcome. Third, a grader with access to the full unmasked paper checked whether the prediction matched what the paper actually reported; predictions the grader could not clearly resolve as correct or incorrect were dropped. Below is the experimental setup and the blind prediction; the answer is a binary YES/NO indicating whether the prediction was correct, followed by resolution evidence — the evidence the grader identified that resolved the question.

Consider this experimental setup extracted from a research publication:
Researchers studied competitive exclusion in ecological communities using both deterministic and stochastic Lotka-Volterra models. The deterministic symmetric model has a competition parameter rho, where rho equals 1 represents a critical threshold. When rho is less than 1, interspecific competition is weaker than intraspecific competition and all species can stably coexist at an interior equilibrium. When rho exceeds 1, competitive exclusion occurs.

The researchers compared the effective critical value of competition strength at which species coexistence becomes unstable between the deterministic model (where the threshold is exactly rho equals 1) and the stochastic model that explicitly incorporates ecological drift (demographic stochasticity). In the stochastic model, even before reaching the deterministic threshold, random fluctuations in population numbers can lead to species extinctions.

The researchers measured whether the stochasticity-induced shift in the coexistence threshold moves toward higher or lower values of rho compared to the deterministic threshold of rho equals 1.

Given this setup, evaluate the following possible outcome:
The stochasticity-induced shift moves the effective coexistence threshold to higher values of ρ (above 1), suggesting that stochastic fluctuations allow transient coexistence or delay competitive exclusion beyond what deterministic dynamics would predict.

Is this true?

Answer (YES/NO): NO